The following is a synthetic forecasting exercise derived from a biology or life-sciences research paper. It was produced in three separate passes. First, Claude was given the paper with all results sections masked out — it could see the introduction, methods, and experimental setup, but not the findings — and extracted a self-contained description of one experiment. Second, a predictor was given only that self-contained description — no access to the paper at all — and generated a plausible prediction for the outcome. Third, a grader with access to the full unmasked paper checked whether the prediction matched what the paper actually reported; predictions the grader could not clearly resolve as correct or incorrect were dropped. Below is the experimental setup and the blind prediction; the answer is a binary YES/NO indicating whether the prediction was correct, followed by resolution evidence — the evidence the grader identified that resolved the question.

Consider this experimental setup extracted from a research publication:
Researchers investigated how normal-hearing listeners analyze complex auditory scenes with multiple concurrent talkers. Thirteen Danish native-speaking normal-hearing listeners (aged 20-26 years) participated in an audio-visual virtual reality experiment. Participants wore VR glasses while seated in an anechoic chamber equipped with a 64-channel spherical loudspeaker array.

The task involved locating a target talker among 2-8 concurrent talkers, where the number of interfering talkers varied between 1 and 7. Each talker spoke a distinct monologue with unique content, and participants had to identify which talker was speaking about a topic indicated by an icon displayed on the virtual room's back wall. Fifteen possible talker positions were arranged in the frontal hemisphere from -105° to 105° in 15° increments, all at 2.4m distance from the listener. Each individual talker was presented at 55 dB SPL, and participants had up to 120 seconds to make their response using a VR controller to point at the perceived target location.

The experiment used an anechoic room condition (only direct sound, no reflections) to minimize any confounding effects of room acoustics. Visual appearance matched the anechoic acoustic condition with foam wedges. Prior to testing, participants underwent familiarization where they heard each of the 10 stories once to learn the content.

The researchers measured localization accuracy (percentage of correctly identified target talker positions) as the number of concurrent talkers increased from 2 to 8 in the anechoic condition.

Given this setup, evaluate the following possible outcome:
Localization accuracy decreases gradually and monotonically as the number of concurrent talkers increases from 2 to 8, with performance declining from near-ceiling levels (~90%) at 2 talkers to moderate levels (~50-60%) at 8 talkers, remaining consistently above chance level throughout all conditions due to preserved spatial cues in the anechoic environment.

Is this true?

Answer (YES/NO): NO